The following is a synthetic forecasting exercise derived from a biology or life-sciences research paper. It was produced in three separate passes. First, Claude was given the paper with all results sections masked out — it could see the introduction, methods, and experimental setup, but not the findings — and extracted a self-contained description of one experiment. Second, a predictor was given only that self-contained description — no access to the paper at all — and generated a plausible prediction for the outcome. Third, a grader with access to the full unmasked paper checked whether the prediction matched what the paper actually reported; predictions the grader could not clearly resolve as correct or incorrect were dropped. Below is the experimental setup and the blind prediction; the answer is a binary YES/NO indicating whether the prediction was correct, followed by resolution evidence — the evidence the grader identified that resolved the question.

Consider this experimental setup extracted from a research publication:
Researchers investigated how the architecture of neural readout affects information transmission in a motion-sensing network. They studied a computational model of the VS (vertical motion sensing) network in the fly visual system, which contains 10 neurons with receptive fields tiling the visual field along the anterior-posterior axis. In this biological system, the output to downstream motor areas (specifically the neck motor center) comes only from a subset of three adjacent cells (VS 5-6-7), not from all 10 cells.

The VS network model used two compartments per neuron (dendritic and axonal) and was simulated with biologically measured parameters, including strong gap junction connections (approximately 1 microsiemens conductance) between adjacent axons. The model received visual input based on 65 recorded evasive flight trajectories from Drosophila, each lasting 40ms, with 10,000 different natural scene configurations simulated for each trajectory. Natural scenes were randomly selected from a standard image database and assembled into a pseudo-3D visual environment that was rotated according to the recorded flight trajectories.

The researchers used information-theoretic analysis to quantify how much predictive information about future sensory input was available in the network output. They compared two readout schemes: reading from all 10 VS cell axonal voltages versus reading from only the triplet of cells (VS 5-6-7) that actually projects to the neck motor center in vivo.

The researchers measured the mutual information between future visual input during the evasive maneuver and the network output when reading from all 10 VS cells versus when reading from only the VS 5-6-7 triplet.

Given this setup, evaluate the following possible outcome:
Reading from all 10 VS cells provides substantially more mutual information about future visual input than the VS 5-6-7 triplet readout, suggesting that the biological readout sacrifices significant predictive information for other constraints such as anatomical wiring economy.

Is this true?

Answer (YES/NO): NO